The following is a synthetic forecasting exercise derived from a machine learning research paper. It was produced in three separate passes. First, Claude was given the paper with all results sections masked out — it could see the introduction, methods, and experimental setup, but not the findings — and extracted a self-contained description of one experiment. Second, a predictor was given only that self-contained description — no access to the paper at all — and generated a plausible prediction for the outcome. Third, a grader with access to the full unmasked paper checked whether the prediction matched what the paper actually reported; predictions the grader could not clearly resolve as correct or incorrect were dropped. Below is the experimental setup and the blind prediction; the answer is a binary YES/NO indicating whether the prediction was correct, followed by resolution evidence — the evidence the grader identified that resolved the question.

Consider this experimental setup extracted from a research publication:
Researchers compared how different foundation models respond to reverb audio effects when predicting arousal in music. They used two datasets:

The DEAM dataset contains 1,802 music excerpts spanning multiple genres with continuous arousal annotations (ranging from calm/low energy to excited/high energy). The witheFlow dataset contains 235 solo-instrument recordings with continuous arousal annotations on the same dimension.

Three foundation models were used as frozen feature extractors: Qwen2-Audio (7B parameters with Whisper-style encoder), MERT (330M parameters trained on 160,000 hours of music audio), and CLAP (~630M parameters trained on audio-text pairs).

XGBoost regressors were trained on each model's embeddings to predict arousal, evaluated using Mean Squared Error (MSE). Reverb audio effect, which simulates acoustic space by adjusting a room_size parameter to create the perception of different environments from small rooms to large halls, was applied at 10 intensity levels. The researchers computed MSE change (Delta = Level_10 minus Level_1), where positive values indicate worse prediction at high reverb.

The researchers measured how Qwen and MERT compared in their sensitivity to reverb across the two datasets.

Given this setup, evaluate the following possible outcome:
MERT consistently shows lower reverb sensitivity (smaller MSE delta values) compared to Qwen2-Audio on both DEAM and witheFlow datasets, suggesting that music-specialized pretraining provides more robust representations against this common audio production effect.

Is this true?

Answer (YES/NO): NO